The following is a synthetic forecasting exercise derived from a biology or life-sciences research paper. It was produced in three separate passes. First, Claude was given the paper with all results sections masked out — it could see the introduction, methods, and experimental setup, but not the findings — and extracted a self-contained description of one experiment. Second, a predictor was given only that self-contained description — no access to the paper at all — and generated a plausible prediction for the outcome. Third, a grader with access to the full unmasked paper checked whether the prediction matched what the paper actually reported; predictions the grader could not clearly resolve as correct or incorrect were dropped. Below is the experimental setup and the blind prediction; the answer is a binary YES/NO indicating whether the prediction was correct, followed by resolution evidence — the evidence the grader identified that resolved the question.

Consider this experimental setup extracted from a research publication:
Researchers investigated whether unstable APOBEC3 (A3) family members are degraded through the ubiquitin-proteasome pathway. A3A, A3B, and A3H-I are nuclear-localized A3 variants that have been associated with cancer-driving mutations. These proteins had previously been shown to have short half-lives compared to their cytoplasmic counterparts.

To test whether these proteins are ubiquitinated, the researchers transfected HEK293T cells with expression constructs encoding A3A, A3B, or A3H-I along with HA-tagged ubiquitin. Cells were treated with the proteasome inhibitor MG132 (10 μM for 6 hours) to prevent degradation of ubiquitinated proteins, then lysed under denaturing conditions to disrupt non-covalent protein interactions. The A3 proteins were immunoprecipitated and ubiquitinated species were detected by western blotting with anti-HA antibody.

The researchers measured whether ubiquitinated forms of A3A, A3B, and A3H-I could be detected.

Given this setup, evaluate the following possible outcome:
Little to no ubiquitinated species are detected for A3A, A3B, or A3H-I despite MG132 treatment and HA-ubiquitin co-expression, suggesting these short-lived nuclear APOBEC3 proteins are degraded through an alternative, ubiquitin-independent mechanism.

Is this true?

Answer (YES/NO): NO